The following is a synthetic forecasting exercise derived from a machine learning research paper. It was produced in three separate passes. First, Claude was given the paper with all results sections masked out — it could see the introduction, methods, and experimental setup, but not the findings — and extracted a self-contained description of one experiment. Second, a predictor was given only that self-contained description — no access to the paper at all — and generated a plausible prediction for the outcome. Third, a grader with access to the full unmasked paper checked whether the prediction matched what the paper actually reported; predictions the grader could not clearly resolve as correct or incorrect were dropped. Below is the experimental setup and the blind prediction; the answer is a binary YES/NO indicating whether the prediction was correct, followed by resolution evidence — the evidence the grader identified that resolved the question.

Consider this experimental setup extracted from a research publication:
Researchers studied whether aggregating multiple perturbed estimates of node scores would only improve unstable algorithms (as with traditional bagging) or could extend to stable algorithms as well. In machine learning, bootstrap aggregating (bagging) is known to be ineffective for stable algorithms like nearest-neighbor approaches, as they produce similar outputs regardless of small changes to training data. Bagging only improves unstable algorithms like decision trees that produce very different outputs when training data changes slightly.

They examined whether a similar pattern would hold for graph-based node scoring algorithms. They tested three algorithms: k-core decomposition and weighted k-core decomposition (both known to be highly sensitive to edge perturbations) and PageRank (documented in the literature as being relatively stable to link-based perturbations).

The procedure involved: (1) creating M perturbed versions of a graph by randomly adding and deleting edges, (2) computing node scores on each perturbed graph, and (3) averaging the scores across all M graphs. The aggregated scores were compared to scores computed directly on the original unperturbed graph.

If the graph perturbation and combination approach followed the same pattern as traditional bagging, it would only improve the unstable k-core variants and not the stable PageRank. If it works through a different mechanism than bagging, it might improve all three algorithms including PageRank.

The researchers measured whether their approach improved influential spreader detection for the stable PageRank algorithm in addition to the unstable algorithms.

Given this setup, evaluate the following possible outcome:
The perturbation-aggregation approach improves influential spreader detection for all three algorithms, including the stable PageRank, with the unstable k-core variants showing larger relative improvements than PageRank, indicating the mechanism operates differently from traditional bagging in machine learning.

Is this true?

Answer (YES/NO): NO